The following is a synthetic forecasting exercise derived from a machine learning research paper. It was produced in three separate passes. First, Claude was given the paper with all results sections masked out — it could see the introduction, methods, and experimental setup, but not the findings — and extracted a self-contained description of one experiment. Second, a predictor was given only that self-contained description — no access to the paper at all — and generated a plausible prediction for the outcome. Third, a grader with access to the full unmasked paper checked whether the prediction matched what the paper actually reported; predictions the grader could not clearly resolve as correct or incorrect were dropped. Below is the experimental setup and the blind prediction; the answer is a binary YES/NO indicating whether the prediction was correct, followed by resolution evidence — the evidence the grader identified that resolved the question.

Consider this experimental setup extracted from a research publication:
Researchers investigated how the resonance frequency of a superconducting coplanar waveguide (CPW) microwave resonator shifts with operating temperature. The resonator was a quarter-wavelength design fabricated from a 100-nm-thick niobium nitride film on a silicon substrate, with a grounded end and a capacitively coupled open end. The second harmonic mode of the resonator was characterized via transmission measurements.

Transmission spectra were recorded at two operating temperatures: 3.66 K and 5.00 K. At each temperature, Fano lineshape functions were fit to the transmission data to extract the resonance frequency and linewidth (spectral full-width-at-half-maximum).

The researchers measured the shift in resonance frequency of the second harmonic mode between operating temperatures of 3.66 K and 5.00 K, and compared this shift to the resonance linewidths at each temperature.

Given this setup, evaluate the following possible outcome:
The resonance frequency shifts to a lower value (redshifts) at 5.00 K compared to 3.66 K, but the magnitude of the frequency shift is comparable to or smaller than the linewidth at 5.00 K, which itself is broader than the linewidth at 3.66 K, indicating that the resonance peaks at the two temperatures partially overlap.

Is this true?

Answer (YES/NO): NO